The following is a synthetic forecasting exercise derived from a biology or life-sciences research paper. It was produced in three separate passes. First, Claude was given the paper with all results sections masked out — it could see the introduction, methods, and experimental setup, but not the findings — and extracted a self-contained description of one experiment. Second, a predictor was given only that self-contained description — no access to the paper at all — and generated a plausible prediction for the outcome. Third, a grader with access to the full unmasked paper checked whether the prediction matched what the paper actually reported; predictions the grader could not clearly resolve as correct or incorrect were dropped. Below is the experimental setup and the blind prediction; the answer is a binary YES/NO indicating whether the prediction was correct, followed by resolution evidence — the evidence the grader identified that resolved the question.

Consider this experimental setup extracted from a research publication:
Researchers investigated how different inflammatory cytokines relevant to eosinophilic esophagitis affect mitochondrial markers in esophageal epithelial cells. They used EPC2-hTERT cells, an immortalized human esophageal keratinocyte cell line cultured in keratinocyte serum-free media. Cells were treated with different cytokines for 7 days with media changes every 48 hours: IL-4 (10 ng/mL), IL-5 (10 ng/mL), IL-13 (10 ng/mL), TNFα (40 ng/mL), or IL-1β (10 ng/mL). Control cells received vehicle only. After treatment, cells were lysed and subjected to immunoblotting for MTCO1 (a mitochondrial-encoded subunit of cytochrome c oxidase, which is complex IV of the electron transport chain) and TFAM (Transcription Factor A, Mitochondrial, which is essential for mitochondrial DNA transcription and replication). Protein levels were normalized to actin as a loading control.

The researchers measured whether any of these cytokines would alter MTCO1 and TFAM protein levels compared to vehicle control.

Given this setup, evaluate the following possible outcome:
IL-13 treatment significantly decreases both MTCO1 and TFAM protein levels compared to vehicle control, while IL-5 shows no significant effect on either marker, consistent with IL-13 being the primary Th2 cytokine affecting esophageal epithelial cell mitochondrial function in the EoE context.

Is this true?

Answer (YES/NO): NO